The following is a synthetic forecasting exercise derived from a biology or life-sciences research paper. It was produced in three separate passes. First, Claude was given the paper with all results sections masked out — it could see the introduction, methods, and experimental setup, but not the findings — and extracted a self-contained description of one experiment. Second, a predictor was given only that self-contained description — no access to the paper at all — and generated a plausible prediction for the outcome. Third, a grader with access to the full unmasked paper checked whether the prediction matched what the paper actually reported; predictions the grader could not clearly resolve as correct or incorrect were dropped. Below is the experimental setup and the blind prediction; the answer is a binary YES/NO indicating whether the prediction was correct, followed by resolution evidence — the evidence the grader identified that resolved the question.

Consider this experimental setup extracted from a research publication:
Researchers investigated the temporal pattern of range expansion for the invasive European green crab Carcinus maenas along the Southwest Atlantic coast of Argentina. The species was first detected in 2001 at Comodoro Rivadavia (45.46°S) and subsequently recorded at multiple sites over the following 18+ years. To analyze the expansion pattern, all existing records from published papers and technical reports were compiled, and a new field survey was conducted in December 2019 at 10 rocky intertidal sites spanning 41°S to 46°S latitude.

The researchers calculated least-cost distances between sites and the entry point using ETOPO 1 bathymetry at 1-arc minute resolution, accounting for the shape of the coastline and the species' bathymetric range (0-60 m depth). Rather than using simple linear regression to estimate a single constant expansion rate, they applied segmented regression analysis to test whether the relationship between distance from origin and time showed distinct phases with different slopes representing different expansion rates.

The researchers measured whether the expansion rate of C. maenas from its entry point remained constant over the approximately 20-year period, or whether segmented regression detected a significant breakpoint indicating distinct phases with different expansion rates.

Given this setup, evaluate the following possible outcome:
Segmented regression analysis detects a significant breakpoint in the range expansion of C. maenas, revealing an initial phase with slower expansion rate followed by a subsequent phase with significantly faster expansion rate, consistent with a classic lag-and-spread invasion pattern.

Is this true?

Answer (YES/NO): NO